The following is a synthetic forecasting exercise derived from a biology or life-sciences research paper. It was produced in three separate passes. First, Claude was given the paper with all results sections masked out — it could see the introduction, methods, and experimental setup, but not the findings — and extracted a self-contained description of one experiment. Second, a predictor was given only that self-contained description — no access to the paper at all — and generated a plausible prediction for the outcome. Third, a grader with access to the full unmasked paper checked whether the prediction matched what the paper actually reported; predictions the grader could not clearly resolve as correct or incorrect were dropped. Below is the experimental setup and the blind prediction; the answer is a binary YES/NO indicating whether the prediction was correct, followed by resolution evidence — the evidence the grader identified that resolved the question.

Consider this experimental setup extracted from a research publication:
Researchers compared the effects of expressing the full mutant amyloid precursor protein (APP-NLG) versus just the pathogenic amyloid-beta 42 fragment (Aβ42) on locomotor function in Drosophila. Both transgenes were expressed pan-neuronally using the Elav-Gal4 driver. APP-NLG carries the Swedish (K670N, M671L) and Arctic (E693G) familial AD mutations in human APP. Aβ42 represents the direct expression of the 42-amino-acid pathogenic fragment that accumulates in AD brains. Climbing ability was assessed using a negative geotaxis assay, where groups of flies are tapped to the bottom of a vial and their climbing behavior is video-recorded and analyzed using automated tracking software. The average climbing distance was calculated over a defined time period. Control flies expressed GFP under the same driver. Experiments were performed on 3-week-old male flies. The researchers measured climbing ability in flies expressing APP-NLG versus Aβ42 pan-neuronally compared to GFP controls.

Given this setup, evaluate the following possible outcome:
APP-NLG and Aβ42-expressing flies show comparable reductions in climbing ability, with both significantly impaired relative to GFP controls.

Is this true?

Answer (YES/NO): NO